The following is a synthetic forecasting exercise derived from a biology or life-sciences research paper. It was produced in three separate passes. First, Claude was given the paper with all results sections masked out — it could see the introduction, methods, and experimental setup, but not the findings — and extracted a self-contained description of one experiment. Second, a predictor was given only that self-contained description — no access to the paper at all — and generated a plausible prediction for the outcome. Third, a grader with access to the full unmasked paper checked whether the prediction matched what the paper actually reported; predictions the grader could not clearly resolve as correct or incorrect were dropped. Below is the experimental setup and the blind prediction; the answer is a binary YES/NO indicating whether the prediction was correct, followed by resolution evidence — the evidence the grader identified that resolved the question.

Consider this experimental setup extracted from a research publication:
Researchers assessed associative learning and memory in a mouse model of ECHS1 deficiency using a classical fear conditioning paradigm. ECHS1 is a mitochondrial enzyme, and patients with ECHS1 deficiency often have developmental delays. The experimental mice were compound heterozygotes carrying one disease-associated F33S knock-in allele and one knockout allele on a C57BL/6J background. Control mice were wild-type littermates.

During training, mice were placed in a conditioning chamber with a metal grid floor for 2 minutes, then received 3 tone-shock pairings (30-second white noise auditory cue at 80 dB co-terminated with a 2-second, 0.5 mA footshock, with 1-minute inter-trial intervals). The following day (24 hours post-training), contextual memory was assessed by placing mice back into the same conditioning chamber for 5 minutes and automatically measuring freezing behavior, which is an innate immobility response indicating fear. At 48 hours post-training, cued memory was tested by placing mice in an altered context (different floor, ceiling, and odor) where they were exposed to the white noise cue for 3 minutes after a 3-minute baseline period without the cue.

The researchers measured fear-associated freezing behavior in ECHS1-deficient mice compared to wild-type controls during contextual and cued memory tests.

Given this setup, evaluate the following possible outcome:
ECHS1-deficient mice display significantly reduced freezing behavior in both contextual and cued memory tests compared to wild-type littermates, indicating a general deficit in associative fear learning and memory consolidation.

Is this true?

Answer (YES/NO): NO